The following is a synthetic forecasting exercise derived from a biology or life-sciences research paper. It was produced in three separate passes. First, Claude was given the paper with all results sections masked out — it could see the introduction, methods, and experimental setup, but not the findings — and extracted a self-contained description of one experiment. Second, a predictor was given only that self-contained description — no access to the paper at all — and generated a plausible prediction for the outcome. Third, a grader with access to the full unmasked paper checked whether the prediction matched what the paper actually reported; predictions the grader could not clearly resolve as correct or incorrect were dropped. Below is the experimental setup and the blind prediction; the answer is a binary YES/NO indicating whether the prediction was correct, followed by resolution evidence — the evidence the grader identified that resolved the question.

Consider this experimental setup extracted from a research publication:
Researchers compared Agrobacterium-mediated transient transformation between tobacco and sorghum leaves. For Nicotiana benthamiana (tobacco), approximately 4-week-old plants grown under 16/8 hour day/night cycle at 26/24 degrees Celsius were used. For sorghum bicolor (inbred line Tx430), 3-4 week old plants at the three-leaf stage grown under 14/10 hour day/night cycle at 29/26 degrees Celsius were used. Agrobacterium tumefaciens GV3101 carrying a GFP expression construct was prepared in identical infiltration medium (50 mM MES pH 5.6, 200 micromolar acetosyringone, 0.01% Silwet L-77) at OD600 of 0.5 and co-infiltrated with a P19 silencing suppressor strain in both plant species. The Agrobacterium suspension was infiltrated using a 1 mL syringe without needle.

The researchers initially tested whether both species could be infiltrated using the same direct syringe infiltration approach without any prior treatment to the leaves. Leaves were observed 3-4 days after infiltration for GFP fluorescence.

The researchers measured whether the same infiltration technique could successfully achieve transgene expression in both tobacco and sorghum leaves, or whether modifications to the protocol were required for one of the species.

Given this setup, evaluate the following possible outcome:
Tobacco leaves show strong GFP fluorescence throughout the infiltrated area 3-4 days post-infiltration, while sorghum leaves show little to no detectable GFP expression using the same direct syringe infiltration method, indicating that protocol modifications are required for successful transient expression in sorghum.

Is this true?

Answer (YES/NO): YES